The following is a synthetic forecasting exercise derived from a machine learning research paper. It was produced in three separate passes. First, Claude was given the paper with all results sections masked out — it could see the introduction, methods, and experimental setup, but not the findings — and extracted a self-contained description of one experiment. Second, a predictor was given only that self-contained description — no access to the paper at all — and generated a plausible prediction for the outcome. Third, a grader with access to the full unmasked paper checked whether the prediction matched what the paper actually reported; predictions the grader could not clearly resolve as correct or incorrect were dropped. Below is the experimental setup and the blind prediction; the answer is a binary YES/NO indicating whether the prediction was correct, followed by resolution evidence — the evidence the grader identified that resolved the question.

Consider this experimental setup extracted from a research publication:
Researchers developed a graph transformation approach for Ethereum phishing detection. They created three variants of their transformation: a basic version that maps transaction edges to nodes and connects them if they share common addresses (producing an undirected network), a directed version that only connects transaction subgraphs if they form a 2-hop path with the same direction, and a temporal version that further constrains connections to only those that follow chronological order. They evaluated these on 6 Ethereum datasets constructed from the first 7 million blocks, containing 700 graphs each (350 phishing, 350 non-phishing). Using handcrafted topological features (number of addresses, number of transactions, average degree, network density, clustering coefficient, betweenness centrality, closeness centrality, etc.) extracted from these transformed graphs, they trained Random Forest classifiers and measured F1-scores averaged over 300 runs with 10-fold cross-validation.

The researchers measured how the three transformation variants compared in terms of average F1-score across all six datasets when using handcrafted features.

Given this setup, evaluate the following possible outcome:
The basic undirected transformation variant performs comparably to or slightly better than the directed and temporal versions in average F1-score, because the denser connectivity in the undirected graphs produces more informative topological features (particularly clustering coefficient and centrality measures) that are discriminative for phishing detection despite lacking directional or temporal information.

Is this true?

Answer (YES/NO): NO